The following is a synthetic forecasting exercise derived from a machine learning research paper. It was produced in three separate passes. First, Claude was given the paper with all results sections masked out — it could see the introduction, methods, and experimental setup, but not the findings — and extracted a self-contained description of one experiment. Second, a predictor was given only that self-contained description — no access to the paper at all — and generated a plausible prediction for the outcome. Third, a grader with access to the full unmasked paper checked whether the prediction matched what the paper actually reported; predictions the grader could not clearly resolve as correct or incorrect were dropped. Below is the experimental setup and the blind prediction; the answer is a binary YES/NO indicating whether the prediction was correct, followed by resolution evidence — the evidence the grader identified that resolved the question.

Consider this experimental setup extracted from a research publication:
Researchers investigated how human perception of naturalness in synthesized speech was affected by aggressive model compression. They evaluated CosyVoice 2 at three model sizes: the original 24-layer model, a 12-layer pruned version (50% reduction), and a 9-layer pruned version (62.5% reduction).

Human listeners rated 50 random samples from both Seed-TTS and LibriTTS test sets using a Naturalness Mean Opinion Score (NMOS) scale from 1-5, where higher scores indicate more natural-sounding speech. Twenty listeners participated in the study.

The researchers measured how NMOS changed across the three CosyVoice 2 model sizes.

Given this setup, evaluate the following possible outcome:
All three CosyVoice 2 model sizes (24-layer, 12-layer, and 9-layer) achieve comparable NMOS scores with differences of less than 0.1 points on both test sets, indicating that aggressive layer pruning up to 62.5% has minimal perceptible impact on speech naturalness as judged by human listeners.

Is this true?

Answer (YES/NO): NO